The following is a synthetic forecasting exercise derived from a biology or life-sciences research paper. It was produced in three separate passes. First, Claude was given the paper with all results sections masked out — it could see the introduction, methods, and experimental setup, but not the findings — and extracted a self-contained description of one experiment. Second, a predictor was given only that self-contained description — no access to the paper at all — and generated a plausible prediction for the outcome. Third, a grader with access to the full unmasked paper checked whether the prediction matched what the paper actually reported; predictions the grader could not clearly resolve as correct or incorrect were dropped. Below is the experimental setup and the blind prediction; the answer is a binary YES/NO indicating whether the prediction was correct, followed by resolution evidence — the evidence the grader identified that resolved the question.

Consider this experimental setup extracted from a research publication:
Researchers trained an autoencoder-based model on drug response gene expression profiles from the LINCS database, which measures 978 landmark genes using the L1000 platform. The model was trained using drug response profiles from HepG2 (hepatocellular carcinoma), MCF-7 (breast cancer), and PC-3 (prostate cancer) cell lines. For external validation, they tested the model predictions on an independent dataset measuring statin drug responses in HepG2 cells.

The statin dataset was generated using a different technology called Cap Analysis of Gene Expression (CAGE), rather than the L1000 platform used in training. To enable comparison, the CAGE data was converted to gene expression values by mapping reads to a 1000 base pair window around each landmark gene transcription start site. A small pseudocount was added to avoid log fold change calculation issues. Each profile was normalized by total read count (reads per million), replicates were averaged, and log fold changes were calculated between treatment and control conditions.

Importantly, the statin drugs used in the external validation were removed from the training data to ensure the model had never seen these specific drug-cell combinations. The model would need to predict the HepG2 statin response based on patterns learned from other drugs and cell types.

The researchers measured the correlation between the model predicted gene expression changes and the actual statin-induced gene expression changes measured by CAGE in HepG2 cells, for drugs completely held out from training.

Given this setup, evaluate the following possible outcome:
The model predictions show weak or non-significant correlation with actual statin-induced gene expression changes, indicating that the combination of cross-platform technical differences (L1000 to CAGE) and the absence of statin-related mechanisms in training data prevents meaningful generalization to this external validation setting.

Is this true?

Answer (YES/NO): NO